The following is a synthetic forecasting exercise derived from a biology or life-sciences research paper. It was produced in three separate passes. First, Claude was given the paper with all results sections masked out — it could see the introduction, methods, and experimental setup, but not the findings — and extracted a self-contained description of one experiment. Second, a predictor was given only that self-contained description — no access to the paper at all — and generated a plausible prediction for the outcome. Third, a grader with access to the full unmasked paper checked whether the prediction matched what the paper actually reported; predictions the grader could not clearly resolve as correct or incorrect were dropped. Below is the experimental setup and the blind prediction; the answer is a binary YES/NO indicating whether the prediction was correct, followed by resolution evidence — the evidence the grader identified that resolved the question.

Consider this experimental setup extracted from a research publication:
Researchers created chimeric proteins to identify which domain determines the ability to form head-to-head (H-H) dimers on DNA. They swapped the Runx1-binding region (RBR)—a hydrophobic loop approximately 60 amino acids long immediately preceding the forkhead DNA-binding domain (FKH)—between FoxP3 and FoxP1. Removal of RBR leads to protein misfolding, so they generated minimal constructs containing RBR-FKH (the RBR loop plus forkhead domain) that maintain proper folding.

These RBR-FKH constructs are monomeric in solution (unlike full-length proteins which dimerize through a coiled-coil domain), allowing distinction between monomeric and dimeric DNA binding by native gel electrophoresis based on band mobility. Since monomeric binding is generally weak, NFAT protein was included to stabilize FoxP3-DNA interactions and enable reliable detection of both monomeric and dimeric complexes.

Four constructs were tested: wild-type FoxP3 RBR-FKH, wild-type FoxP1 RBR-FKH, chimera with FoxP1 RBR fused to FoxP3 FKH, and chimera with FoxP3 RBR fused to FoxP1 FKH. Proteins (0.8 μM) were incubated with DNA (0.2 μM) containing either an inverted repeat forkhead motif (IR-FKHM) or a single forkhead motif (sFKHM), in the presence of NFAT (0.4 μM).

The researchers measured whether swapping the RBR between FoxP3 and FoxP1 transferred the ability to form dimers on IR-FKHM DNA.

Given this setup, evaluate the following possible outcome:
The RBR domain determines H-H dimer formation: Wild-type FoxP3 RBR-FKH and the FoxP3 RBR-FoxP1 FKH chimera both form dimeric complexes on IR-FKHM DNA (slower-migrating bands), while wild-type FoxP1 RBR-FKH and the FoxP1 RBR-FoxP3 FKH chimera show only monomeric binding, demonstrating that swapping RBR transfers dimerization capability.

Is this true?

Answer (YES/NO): YES